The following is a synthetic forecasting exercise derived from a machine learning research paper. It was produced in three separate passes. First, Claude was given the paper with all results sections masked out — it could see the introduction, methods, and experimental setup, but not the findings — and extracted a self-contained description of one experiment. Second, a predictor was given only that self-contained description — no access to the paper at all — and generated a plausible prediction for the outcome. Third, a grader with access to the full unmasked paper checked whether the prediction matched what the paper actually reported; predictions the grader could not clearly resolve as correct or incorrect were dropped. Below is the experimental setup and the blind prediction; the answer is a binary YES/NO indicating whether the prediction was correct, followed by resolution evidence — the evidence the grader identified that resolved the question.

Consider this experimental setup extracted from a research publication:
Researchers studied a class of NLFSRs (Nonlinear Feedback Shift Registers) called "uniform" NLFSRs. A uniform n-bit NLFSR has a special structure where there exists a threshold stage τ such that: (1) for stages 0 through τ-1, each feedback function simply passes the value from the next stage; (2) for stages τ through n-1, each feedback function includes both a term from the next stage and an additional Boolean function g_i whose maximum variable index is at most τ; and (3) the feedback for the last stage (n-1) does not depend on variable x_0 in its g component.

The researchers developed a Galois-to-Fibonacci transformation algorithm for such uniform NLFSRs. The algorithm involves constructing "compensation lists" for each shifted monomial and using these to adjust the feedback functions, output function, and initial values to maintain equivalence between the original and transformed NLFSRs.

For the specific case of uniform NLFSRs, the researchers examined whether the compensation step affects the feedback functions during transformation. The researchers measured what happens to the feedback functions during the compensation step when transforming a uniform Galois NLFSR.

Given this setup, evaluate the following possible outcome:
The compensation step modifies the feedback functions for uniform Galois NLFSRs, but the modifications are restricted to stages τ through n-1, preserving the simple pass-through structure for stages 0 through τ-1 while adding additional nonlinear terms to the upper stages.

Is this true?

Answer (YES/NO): NO